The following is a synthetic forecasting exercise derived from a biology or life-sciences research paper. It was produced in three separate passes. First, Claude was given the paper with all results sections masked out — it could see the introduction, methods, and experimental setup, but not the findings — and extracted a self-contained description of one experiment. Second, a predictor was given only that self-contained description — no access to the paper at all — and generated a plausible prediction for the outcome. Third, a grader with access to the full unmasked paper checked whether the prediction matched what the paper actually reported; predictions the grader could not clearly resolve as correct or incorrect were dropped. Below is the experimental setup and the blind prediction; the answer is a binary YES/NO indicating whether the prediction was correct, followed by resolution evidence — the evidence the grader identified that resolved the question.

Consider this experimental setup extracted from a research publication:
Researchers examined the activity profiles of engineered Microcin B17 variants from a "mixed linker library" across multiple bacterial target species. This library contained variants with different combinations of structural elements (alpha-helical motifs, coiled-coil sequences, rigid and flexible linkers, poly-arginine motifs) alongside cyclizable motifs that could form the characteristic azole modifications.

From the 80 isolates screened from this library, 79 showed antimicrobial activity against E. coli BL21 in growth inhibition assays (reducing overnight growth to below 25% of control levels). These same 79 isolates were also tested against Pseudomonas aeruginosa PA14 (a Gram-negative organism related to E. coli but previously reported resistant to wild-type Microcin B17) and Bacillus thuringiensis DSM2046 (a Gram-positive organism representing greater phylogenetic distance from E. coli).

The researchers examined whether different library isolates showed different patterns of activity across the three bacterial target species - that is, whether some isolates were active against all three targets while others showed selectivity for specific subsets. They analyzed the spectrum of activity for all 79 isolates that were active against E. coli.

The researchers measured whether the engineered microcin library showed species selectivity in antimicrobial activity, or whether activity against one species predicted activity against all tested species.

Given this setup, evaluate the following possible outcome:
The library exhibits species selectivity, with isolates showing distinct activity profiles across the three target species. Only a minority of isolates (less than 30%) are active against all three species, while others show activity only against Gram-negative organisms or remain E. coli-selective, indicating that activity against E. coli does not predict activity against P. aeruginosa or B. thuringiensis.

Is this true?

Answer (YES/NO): NO